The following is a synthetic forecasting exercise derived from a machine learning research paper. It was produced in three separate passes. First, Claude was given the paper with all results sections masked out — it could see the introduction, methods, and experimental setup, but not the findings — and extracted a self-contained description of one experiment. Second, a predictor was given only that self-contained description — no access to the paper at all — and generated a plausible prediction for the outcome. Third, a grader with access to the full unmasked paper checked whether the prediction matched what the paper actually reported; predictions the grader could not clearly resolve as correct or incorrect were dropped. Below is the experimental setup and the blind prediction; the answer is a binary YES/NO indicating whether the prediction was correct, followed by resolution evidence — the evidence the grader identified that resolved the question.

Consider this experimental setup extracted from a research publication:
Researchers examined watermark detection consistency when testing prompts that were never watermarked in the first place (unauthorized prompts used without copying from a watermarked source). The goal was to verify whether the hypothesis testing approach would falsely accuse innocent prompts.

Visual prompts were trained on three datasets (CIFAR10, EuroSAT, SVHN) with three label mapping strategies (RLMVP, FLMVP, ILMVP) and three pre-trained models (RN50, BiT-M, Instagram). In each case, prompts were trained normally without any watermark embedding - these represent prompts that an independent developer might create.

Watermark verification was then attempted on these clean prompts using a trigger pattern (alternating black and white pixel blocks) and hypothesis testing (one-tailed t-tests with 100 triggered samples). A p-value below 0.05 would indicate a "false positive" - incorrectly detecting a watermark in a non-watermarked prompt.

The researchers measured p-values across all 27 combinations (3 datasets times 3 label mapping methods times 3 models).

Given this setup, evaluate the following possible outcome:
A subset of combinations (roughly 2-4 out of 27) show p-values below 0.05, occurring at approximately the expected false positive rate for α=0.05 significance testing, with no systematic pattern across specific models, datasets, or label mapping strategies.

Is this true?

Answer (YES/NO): NO